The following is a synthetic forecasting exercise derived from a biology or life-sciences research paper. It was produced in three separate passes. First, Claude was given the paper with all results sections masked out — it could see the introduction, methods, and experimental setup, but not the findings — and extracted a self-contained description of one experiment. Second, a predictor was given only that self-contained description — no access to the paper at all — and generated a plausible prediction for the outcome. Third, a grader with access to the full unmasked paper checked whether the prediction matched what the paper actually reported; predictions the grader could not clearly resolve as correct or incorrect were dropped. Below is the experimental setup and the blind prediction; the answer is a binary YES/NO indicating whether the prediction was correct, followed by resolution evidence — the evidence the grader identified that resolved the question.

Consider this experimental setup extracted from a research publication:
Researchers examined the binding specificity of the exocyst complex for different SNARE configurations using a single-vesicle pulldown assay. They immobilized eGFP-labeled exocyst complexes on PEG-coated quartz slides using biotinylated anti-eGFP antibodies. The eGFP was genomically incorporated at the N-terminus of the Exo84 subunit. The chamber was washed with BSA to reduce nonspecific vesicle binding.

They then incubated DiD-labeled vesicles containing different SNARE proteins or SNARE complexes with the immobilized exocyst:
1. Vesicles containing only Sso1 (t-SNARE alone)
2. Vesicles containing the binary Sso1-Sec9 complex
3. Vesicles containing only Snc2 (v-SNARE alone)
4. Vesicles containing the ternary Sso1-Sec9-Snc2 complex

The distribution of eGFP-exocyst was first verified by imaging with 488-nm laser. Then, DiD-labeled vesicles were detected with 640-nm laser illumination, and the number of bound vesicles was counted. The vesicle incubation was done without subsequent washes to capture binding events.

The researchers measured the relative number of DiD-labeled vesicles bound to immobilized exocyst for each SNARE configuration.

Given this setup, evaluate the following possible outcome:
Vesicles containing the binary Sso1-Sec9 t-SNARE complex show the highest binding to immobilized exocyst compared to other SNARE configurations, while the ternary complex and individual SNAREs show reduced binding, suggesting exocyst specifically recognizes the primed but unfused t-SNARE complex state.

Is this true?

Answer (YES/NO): YES